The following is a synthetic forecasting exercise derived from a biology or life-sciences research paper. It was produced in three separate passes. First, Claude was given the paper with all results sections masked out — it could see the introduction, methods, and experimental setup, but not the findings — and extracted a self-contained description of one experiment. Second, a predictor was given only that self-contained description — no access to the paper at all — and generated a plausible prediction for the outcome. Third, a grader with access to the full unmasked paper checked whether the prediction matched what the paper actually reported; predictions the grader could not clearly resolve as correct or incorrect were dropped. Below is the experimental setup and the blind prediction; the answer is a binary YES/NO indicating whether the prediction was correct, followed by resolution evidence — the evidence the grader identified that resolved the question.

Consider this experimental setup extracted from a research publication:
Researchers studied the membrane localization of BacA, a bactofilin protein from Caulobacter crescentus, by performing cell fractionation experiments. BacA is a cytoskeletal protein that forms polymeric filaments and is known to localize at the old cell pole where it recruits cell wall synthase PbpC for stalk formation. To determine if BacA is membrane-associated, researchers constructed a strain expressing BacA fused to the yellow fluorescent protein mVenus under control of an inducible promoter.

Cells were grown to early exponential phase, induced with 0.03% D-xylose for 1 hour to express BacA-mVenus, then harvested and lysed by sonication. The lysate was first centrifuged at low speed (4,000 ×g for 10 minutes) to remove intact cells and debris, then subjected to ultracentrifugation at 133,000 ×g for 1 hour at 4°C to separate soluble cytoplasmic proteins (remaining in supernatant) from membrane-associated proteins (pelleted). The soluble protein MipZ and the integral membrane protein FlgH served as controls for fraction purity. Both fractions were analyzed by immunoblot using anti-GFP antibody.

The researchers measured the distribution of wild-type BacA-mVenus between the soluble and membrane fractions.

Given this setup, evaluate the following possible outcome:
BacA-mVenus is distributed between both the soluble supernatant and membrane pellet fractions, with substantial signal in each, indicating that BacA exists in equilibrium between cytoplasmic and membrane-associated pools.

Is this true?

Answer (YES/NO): NO